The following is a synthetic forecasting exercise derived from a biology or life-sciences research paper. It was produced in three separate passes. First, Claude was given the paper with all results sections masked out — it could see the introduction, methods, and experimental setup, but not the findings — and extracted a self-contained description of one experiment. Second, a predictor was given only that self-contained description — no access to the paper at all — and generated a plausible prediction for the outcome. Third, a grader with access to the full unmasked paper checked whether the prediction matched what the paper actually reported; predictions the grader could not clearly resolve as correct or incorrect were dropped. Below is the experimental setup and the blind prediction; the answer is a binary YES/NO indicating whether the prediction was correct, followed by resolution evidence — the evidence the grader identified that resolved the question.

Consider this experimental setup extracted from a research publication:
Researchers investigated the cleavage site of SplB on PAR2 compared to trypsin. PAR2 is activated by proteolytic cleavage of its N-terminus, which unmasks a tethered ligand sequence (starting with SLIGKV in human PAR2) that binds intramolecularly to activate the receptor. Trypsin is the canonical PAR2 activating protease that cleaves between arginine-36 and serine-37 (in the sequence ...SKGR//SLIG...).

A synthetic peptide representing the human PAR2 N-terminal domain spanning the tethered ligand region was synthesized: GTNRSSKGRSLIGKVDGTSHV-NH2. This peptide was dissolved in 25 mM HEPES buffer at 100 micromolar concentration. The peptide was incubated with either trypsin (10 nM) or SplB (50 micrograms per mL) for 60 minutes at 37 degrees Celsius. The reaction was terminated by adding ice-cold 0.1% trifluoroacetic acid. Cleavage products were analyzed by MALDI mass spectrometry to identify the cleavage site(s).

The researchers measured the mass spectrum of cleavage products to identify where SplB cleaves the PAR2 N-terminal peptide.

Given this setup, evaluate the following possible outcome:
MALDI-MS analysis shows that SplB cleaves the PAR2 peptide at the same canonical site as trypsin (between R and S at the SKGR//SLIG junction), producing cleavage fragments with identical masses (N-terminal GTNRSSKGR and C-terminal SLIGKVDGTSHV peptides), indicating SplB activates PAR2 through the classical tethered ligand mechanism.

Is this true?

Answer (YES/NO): NO